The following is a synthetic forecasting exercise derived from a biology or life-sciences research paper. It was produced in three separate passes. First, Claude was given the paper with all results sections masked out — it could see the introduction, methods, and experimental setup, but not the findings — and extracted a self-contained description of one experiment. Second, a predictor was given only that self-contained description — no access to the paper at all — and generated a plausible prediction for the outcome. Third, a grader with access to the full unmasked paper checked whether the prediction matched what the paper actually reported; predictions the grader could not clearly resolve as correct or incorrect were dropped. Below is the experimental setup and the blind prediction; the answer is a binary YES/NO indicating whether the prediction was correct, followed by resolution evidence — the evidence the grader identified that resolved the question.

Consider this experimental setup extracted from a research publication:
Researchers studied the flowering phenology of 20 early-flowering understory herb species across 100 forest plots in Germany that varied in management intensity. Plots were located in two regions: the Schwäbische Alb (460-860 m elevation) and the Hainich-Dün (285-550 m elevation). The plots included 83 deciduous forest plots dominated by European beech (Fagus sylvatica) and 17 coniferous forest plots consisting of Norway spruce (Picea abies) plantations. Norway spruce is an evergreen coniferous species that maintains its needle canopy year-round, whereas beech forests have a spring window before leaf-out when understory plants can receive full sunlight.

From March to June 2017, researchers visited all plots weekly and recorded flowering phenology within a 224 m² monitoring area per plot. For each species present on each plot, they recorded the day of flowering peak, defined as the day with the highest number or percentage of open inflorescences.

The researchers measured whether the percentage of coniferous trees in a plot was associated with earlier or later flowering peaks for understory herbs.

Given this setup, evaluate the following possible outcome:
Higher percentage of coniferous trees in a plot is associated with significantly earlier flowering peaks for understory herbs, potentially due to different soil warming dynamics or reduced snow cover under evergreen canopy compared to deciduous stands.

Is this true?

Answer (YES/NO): NO